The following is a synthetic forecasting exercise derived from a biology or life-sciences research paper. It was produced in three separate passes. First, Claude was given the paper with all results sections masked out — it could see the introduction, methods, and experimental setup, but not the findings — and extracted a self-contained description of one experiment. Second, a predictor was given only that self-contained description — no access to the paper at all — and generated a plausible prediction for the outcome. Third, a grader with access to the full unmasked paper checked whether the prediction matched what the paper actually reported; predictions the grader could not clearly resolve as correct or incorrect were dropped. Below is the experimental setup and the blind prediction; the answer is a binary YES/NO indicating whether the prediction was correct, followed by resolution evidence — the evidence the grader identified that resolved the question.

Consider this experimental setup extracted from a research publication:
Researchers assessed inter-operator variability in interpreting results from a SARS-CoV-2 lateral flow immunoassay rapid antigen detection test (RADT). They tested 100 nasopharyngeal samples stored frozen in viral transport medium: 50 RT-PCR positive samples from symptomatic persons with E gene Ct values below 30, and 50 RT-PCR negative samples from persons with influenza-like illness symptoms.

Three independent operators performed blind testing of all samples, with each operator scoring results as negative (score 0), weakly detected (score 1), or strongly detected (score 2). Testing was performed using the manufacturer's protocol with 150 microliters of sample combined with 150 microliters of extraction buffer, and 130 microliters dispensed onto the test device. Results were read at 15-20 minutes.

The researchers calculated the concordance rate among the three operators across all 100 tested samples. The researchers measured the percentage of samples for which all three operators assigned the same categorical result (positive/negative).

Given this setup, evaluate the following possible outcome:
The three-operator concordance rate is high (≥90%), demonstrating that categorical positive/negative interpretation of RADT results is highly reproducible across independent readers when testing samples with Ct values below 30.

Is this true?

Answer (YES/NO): YES